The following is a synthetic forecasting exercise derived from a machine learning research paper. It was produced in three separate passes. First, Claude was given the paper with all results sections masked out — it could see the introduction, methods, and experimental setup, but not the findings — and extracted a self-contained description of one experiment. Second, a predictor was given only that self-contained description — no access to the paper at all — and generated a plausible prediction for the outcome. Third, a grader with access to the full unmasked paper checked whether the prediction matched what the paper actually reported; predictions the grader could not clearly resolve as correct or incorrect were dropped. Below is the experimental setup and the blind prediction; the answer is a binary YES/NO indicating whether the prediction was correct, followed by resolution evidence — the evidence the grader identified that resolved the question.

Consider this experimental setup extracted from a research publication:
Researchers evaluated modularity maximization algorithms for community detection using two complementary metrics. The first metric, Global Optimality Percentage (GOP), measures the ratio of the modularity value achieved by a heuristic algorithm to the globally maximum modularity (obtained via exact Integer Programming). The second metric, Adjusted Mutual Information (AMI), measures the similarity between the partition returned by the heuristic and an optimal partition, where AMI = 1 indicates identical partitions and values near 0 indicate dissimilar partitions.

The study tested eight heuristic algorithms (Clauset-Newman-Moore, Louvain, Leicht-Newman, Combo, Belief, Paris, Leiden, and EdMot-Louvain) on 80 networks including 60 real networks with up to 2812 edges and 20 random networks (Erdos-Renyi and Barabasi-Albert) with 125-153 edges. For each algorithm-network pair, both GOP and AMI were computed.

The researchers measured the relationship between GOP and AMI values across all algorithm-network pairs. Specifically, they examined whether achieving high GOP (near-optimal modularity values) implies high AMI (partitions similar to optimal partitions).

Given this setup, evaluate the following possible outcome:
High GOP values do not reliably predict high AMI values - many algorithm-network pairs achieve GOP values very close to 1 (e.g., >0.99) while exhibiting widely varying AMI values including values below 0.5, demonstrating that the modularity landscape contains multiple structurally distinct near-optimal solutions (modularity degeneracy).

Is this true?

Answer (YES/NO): NO